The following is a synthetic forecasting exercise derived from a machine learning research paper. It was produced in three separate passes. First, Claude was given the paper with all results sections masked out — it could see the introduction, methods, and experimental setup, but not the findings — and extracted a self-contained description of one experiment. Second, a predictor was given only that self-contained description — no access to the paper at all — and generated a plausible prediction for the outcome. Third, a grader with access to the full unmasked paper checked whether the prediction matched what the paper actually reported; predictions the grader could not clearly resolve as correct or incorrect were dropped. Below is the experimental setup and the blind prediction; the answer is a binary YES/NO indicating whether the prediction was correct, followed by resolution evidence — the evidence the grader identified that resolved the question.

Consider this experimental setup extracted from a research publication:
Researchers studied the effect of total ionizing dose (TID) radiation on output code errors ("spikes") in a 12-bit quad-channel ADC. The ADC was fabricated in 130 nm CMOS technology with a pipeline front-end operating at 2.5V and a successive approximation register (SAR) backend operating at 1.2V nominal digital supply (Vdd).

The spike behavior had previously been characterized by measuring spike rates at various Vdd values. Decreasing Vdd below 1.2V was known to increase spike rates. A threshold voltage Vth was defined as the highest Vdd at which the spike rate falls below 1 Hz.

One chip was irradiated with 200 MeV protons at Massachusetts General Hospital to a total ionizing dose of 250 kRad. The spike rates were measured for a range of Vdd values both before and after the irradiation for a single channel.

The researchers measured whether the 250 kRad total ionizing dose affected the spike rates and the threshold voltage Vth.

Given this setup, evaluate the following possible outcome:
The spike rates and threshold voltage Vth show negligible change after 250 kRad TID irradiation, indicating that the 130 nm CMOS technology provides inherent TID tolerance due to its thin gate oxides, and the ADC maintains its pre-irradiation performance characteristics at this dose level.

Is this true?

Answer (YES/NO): YES